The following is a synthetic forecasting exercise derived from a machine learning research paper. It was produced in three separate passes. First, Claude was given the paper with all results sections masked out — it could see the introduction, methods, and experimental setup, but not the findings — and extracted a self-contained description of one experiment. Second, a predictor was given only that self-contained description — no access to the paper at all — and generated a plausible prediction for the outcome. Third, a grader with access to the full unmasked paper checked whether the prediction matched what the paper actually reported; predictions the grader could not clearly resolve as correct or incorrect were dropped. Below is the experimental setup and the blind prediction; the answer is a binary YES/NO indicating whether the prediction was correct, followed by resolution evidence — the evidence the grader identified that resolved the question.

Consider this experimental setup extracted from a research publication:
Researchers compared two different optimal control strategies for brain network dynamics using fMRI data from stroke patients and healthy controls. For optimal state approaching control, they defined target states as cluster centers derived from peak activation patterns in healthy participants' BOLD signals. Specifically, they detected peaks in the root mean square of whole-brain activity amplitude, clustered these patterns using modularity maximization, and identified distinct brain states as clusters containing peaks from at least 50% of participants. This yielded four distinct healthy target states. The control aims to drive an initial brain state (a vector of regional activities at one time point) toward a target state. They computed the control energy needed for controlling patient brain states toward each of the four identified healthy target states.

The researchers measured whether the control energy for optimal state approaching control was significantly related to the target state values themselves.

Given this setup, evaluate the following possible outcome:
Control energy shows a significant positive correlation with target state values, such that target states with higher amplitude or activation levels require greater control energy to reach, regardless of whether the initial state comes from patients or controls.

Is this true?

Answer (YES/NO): NO